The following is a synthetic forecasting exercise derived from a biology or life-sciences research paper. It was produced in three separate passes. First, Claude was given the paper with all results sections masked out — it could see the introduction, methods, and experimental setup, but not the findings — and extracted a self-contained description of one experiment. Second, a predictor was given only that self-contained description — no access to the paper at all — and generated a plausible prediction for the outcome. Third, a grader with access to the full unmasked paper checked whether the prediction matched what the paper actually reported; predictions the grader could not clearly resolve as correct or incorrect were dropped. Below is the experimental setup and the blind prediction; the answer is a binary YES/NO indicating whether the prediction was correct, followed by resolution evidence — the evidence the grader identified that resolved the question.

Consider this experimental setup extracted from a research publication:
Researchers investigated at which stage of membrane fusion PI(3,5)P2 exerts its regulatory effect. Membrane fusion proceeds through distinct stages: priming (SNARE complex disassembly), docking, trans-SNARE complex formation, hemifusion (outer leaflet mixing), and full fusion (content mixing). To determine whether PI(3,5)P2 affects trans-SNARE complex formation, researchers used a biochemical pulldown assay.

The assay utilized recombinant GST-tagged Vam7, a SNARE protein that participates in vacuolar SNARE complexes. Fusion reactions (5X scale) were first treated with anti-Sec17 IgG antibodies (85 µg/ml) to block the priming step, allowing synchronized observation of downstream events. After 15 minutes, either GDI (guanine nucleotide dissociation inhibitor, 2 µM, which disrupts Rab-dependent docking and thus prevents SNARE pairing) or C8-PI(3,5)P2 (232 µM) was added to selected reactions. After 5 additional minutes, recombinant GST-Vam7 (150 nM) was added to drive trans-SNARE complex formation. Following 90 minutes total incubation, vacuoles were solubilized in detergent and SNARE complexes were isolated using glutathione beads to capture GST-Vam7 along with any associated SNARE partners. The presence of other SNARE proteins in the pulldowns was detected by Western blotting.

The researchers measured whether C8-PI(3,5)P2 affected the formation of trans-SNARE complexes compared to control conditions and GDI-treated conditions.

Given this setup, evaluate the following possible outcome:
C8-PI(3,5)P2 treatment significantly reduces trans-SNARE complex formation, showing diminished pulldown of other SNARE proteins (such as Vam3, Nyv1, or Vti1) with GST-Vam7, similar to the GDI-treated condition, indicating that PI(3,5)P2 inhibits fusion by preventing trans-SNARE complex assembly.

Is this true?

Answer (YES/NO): NO